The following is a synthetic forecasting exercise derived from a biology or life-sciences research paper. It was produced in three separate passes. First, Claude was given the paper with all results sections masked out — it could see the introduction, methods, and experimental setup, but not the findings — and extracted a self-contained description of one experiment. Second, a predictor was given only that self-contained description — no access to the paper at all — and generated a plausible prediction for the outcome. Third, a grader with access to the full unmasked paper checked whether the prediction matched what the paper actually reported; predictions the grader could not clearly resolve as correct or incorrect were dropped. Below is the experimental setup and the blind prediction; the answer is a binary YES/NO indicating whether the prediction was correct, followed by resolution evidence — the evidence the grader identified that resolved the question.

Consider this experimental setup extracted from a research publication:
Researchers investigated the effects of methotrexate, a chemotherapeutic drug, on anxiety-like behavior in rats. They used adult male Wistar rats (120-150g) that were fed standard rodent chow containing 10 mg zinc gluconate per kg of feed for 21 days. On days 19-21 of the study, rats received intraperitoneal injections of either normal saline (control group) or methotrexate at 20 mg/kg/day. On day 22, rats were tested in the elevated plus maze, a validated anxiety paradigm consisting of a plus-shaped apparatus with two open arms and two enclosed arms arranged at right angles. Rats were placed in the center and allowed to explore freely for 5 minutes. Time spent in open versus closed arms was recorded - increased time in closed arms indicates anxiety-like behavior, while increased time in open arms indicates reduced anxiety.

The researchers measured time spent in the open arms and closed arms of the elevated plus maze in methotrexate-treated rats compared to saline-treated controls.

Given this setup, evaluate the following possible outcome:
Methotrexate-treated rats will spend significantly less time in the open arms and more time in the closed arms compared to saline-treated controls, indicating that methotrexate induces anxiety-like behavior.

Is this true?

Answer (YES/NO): YES